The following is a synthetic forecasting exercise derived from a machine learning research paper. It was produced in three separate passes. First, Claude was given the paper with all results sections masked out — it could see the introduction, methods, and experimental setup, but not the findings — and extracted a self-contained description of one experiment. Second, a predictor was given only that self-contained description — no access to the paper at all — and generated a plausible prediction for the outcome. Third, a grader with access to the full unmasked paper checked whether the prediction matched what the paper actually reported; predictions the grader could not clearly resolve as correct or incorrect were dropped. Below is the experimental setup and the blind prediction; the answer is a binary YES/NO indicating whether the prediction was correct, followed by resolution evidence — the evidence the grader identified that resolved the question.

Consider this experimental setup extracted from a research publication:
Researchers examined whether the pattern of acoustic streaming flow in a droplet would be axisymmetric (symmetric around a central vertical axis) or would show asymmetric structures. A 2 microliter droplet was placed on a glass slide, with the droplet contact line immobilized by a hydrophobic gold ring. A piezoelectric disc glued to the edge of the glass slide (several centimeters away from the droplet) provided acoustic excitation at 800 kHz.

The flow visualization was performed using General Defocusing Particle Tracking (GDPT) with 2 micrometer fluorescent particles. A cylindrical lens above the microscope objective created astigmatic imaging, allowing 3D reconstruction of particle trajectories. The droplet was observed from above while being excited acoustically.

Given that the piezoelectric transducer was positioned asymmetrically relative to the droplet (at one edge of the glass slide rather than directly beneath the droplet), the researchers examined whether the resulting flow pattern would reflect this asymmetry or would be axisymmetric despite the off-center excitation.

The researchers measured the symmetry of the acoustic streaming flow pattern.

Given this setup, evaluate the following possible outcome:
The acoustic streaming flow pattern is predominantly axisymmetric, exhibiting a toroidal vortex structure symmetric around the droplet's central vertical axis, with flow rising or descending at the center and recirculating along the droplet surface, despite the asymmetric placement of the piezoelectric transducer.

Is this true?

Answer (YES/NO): YES